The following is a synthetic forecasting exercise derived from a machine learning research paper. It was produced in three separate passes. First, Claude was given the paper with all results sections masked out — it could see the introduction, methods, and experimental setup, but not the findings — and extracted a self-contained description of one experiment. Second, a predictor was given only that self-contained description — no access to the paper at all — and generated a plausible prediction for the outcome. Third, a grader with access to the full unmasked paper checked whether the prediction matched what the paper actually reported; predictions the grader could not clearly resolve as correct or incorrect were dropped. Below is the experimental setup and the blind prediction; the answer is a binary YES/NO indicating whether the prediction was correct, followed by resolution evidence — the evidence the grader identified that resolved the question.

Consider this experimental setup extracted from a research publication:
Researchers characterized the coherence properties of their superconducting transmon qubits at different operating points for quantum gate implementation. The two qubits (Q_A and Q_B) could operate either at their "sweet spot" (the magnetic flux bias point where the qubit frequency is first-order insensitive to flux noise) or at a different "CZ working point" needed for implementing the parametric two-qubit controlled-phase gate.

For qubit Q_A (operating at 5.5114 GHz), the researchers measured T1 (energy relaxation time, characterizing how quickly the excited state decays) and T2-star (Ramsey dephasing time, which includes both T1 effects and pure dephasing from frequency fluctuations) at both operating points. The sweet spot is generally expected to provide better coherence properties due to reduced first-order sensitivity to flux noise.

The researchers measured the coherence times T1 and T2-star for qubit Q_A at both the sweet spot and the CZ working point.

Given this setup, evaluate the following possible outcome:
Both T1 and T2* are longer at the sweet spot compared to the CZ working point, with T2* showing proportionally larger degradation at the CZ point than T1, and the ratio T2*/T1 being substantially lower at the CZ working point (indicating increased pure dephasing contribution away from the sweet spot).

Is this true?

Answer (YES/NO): YES